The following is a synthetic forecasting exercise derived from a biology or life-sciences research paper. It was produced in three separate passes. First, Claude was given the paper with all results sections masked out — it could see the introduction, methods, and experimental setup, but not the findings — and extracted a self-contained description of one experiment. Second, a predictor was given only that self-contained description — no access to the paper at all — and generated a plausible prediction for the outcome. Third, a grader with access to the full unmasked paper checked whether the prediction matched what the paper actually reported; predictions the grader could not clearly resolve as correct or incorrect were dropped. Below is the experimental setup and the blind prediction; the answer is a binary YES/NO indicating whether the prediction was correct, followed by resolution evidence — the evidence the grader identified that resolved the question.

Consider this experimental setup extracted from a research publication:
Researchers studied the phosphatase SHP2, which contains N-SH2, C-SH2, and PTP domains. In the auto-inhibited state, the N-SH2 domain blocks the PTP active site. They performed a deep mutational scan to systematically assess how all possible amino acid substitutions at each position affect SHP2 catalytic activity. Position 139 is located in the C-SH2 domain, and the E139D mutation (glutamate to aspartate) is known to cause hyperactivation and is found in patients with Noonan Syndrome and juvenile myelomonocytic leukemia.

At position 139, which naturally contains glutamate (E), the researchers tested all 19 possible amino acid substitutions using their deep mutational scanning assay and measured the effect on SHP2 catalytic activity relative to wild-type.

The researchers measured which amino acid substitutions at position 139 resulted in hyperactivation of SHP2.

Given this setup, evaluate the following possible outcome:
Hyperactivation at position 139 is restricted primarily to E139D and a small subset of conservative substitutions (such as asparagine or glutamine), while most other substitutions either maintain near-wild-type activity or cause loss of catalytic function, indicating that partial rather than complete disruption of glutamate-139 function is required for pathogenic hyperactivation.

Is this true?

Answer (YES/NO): NO